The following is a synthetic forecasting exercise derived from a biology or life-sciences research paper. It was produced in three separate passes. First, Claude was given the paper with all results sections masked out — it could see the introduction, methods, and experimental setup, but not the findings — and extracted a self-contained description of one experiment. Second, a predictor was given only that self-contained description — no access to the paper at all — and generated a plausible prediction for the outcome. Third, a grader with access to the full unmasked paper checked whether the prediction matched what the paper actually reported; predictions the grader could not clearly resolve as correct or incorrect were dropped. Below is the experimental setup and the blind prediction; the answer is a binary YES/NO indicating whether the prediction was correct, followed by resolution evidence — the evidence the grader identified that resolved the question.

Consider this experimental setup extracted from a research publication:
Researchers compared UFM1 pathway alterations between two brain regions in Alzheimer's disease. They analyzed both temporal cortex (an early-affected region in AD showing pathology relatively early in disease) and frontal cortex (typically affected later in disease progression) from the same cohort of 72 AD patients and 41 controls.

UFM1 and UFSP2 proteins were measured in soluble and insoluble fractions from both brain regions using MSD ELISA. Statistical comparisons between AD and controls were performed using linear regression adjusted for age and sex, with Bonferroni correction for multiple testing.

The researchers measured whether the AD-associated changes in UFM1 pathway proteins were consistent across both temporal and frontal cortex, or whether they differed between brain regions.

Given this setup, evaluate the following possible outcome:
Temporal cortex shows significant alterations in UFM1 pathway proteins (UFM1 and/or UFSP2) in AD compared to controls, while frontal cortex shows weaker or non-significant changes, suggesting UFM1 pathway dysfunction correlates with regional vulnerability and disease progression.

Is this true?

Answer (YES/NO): NO